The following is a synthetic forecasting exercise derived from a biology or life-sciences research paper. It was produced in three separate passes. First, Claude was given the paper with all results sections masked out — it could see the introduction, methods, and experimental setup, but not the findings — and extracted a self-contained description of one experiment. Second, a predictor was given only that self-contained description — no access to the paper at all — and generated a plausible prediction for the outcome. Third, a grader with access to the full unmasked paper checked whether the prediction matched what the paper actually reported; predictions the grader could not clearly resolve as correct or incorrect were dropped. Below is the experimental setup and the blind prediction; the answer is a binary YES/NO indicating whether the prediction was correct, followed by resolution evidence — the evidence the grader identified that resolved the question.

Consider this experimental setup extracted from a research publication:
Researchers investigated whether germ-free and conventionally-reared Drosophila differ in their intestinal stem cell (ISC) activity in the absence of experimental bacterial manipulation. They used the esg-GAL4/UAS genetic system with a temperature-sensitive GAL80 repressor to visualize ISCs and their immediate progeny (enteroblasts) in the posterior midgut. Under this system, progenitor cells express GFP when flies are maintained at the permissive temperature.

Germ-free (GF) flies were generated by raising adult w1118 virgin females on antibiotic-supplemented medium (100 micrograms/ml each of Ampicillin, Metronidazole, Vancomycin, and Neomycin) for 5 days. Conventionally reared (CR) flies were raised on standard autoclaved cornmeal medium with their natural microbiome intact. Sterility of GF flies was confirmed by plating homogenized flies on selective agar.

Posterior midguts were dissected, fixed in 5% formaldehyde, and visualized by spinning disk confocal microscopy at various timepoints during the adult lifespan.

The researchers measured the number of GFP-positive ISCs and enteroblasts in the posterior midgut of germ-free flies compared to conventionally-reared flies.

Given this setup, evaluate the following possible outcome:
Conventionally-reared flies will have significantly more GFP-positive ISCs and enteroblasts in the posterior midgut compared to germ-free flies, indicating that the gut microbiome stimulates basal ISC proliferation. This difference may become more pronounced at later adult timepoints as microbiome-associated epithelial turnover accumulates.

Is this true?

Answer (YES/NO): YES